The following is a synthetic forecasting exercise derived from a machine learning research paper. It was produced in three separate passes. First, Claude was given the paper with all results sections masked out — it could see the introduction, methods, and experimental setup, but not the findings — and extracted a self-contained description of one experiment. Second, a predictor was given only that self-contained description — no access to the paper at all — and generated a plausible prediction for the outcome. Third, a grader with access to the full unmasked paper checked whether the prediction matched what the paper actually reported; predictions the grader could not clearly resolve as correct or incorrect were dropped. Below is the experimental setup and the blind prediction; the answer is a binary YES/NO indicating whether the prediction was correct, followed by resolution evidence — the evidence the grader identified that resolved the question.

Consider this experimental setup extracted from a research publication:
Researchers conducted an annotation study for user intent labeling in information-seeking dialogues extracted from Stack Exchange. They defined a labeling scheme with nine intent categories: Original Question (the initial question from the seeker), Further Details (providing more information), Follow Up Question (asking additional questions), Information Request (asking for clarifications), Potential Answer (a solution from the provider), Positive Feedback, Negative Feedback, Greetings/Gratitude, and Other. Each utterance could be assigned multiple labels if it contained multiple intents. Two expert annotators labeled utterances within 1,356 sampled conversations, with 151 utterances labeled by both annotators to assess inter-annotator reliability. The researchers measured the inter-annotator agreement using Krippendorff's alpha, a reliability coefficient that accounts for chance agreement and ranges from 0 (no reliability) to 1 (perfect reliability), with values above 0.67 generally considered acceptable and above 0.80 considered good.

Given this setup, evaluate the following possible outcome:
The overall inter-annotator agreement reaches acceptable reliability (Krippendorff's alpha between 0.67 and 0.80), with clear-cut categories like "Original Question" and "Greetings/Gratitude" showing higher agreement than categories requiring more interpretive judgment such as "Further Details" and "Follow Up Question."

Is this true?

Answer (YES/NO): NO